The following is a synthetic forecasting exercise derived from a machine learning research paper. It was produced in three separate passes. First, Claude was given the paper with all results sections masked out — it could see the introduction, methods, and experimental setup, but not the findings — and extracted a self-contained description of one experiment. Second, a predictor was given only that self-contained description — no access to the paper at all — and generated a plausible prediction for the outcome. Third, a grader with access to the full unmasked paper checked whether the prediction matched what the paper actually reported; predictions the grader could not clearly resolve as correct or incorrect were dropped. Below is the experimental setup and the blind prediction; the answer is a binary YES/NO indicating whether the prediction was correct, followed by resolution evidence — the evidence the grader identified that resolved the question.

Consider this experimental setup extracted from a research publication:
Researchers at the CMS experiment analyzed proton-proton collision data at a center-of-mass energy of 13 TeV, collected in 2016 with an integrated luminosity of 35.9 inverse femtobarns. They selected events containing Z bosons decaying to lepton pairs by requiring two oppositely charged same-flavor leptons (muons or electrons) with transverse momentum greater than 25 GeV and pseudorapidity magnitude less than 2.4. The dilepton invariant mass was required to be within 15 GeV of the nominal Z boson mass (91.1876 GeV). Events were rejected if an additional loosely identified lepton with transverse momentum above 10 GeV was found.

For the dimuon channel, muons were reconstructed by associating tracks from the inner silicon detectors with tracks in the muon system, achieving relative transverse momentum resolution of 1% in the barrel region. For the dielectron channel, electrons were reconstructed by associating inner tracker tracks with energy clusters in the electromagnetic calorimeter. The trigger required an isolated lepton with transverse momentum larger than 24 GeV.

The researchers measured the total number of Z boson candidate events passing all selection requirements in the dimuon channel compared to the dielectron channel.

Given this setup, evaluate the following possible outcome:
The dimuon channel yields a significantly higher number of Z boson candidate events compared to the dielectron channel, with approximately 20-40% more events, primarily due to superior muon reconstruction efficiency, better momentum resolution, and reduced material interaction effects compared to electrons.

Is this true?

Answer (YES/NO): NO